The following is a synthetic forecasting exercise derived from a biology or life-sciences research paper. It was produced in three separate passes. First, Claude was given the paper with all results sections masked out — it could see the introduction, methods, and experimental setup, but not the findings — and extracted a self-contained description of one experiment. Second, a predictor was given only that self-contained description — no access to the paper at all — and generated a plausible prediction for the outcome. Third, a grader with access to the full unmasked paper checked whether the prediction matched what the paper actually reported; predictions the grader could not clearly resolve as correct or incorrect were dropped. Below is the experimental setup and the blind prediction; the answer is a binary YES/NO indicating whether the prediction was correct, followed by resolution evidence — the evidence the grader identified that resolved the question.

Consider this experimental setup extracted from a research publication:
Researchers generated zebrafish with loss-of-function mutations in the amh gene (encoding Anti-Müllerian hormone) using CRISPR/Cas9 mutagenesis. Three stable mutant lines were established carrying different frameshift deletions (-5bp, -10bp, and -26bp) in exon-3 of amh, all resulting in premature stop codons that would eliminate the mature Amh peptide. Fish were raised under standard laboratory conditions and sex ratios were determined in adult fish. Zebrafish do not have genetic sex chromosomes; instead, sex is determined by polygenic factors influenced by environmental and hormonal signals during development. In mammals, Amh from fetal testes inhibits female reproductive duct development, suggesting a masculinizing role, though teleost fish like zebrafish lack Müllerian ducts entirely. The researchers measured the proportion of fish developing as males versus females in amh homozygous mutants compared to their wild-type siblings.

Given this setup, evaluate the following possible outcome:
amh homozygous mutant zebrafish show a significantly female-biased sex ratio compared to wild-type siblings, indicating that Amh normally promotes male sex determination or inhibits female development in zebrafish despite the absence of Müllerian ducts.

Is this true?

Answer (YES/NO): YES